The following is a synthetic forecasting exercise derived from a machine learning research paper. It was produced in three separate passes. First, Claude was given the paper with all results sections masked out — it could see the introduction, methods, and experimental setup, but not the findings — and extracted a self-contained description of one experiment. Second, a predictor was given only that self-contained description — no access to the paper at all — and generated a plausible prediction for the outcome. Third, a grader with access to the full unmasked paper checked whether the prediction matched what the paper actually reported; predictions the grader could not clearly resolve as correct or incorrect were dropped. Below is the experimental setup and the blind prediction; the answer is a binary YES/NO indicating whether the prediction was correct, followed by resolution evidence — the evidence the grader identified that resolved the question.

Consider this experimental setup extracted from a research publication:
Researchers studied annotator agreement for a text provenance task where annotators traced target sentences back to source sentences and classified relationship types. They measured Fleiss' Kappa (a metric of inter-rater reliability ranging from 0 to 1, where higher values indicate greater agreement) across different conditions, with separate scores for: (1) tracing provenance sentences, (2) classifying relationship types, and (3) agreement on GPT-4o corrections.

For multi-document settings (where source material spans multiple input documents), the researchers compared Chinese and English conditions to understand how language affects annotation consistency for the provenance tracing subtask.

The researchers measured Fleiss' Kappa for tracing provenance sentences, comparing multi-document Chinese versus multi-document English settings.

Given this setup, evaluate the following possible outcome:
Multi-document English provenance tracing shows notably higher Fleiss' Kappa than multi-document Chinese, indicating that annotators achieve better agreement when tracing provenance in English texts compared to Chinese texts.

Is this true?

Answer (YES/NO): NO